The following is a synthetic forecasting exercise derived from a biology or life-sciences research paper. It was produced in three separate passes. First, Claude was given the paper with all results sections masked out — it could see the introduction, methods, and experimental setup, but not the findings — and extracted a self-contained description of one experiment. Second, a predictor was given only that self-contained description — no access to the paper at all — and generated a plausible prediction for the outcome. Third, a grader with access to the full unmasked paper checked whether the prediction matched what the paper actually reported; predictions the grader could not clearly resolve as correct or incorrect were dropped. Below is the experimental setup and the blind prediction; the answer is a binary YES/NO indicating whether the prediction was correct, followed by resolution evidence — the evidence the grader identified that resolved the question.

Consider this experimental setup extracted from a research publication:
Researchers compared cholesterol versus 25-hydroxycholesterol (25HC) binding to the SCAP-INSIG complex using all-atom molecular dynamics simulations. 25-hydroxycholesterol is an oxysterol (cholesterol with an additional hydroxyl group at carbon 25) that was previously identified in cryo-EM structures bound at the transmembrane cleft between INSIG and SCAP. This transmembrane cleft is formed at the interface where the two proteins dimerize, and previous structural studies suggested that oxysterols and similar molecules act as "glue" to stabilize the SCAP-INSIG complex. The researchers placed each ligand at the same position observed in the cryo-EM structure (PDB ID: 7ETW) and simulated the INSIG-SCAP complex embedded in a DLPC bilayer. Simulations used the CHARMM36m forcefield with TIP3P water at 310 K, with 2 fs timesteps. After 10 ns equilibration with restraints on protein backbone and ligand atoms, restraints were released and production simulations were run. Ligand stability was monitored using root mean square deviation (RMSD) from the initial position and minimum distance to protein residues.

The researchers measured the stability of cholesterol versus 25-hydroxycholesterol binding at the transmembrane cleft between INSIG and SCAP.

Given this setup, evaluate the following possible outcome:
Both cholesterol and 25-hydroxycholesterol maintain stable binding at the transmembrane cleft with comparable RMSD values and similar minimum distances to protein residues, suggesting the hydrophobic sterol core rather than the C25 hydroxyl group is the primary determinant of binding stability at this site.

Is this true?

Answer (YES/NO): NO